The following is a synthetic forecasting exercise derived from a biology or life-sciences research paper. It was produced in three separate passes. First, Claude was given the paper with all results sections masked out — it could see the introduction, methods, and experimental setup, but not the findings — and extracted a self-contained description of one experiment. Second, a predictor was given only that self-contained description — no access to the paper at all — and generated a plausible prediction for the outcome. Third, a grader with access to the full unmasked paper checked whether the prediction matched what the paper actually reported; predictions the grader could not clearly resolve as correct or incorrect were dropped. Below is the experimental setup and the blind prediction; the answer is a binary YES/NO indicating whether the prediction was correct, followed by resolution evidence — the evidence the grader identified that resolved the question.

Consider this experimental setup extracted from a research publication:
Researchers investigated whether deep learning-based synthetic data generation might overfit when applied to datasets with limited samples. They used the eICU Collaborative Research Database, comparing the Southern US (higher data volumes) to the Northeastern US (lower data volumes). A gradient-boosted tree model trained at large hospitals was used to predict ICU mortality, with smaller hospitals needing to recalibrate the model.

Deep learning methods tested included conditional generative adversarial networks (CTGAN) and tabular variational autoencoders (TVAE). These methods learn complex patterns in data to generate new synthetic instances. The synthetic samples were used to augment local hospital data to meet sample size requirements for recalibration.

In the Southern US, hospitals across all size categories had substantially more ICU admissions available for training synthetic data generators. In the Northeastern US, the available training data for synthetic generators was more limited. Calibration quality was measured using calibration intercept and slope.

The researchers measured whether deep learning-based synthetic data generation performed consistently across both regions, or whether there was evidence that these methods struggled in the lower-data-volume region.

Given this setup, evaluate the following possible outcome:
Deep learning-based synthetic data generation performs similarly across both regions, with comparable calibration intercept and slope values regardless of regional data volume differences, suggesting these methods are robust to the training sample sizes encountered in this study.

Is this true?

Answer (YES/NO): NO